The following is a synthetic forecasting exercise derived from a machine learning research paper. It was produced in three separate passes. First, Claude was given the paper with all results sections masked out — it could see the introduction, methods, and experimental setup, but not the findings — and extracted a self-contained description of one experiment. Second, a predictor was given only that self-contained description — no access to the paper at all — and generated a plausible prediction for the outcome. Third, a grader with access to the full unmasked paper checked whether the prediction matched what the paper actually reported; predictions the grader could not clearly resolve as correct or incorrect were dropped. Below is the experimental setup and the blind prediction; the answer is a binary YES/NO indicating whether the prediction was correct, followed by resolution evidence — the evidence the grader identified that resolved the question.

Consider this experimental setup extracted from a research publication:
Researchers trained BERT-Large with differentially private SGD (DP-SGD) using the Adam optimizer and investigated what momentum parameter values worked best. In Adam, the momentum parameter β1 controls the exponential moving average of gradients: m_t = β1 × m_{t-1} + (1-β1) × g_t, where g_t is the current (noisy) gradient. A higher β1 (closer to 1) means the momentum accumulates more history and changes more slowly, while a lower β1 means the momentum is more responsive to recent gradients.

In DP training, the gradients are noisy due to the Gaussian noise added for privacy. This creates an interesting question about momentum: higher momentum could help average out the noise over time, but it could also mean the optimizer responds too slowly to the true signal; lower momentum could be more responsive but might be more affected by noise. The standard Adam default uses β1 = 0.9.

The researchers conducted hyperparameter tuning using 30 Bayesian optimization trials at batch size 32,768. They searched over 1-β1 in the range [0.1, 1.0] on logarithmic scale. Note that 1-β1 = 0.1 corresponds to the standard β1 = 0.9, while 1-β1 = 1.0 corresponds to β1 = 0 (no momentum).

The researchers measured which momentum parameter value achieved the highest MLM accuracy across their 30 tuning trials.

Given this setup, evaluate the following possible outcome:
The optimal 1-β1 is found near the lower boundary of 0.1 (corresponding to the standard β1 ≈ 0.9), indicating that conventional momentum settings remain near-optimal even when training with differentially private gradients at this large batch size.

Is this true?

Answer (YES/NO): NO